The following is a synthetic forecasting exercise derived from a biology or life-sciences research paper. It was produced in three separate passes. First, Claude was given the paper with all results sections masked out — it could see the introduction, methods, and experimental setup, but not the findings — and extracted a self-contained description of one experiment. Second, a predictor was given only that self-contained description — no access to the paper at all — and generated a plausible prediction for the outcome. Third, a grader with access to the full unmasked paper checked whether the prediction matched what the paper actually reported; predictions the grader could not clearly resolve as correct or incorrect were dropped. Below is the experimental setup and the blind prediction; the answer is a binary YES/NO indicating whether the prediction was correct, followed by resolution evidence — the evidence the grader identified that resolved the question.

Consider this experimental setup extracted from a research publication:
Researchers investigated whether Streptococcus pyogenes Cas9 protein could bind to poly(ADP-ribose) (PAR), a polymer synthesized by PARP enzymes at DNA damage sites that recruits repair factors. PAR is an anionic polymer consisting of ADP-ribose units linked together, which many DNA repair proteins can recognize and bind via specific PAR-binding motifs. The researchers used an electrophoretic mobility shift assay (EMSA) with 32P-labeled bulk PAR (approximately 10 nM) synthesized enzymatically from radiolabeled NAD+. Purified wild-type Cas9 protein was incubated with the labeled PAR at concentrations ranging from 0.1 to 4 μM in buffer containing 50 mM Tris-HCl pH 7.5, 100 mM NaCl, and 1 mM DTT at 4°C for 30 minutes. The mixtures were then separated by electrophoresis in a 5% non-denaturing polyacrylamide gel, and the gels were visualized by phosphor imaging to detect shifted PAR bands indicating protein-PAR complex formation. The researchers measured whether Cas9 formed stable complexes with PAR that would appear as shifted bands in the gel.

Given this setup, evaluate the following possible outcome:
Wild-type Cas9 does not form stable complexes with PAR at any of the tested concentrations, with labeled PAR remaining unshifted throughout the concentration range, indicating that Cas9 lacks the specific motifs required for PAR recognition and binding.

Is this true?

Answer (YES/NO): NO